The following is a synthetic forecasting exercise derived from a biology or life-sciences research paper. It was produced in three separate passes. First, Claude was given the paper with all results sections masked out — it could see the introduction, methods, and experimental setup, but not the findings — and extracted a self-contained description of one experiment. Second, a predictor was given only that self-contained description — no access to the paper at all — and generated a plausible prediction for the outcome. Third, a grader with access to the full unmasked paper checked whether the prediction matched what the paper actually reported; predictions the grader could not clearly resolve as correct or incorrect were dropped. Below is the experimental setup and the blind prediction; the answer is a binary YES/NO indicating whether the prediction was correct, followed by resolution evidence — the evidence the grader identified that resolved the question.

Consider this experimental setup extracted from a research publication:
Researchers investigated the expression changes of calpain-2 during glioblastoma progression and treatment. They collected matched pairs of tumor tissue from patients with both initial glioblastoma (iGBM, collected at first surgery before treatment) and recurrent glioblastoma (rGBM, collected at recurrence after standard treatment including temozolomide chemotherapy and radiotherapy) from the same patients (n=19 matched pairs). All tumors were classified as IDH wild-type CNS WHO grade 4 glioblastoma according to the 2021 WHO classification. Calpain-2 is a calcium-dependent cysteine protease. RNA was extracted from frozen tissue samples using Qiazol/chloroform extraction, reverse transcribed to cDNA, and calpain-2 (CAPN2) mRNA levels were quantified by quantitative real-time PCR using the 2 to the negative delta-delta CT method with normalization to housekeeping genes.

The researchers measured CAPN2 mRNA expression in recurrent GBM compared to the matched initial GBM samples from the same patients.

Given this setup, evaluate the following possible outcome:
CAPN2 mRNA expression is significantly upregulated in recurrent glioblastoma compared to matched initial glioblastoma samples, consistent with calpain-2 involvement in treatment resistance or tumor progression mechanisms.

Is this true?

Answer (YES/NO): NO